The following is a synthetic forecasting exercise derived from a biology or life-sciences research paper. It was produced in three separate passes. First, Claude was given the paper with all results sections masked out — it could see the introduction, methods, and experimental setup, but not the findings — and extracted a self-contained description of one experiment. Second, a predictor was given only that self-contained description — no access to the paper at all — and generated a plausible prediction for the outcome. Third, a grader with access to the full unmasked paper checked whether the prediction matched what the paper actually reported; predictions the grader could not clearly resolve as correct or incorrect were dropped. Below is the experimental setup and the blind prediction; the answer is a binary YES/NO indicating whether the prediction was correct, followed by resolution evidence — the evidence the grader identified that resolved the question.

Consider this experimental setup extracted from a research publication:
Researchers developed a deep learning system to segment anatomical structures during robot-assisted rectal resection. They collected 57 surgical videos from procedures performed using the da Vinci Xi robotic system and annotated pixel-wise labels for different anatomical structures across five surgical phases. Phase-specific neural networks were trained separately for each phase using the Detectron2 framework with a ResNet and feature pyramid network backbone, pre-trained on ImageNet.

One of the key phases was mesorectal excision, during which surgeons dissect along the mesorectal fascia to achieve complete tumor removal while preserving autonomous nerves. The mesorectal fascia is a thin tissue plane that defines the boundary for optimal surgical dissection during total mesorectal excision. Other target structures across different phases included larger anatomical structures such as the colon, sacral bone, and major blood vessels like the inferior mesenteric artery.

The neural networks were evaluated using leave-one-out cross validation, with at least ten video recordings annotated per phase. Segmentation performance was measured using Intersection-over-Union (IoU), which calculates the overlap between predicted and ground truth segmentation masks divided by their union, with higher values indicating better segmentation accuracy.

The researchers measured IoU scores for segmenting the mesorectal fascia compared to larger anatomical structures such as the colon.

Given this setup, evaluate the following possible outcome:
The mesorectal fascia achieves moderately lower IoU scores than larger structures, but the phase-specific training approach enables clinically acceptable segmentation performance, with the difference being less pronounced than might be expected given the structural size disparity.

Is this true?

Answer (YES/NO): NO